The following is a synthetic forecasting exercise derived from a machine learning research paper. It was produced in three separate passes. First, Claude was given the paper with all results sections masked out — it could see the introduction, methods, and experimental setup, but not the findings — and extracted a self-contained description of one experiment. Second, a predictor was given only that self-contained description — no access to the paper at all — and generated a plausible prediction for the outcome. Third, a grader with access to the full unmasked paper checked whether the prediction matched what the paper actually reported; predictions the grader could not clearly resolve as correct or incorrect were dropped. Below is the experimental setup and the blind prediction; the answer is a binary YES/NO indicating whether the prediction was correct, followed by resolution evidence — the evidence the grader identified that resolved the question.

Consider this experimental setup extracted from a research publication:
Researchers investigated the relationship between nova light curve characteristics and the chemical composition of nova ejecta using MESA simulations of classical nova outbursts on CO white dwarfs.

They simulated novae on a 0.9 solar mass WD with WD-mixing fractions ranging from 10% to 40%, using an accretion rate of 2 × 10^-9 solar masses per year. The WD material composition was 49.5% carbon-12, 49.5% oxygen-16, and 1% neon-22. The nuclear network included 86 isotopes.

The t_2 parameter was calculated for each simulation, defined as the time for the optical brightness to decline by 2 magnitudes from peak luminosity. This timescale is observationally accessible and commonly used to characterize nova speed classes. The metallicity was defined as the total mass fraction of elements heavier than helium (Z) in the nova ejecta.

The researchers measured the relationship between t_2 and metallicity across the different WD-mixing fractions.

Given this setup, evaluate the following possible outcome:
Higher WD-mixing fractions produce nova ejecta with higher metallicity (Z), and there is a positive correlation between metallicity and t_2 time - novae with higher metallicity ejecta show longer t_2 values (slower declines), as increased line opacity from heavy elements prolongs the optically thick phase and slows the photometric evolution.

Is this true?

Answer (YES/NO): YES